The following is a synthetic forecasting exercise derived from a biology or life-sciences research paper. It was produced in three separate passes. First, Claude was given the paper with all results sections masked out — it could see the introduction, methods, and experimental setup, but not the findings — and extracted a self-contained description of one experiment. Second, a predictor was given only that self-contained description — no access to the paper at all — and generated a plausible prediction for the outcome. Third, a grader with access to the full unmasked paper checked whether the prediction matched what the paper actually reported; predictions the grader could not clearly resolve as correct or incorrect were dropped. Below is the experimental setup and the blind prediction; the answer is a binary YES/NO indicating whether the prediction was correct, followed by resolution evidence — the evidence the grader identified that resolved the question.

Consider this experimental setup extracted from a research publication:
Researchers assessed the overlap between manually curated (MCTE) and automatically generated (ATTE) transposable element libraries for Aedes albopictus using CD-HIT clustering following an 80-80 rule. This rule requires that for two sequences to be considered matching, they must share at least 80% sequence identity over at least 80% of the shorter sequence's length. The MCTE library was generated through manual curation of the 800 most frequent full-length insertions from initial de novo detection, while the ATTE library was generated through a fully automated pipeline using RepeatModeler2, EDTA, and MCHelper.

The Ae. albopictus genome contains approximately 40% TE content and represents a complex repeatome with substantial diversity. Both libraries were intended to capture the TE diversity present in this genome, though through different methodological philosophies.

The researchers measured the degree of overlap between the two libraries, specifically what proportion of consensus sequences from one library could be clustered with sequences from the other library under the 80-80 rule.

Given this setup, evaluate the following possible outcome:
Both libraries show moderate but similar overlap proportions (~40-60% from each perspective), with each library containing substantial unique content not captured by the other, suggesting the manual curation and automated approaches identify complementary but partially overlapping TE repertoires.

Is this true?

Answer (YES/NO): NO